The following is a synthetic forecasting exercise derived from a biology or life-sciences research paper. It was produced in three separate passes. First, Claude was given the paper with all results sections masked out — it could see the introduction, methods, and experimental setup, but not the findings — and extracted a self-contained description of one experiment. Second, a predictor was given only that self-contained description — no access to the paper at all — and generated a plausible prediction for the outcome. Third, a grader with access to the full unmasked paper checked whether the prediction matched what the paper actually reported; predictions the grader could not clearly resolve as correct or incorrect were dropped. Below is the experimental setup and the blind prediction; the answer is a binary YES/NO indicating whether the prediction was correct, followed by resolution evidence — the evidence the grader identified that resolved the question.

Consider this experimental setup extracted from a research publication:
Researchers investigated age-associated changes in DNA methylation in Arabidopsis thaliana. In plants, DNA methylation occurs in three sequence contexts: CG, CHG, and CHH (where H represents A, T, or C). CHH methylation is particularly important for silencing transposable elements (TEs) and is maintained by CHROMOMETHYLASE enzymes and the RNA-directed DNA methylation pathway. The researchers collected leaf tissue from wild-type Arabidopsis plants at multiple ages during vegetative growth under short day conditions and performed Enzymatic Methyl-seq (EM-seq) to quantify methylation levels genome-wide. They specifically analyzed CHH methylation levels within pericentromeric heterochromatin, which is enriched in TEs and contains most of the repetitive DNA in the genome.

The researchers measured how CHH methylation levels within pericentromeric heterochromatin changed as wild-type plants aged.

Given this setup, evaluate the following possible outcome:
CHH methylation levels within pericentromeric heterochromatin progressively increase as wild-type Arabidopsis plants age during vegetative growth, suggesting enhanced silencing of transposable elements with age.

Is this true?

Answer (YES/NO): YES